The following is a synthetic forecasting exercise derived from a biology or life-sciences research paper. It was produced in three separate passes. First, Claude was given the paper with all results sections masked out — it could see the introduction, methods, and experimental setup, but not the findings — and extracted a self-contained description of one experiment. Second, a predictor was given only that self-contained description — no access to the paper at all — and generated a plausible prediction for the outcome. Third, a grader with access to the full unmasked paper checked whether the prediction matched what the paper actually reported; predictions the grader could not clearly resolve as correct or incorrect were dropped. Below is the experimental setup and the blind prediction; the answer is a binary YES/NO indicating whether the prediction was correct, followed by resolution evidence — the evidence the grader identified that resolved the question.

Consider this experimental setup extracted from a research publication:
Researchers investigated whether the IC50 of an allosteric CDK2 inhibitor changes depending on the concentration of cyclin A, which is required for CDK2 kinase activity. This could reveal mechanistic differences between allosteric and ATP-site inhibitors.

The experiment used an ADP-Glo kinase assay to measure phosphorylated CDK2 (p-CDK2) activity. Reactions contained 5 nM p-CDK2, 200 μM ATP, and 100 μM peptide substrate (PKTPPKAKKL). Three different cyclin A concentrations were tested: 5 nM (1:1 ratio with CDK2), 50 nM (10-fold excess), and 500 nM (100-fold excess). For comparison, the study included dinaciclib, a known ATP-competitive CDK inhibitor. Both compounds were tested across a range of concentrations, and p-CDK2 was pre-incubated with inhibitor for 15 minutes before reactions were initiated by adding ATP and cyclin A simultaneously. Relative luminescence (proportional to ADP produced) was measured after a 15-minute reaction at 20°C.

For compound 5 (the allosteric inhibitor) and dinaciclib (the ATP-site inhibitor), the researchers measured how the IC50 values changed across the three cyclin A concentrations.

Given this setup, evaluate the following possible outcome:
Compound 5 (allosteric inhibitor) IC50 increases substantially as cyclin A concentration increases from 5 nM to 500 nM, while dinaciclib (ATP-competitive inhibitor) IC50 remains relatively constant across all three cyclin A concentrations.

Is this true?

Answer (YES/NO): YES